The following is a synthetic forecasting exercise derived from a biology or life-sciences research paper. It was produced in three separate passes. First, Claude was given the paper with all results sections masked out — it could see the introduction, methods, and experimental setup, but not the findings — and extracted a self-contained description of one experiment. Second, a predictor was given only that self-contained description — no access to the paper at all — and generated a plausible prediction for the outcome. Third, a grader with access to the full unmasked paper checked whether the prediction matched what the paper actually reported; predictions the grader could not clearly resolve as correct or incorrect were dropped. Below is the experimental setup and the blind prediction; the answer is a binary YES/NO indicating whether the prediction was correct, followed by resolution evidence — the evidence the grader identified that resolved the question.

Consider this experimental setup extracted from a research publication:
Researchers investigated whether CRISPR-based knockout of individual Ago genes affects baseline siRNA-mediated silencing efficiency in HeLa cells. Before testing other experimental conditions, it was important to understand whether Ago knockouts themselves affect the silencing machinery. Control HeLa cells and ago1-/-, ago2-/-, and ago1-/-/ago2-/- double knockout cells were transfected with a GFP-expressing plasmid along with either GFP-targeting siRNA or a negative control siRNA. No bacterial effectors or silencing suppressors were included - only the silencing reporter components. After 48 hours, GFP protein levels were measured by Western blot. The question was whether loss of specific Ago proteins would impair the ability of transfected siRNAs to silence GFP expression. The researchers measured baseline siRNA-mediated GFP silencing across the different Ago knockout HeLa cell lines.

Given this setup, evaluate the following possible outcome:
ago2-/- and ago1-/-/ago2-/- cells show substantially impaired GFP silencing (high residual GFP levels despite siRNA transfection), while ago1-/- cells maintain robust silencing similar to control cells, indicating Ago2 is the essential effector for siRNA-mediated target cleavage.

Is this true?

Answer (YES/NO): NO